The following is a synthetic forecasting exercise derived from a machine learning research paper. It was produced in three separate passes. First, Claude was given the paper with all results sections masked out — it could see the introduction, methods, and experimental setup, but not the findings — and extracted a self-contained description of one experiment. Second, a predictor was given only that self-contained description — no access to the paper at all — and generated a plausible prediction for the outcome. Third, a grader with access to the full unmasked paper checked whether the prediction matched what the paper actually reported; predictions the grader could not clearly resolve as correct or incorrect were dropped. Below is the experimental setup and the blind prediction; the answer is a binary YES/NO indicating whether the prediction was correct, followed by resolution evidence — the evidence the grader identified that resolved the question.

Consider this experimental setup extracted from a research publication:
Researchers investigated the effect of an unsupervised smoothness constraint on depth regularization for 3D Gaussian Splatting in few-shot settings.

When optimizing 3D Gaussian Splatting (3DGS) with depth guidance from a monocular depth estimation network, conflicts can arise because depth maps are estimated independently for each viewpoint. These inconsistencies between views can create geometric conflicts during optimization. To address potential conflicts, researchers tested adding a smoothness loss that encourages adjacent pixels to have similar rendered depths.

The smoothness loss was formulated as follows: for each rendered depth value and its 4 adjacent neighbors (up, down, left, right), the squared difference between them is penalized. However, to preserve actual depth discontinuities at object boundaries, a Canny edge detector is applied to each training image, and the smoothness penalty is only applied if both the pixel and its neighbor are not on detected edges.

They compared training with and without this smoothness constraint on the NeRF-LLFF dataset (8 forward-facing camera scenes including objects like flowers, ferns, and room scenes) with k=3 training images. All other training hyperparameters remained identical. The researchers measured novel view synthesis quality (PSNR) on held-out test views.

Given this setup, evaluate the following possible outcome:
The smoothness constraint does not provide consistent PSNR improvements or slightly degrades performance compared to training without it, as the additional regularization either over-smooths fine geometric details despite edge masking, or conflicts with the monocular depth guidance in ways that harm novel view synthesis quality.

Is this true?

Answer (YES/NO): NO